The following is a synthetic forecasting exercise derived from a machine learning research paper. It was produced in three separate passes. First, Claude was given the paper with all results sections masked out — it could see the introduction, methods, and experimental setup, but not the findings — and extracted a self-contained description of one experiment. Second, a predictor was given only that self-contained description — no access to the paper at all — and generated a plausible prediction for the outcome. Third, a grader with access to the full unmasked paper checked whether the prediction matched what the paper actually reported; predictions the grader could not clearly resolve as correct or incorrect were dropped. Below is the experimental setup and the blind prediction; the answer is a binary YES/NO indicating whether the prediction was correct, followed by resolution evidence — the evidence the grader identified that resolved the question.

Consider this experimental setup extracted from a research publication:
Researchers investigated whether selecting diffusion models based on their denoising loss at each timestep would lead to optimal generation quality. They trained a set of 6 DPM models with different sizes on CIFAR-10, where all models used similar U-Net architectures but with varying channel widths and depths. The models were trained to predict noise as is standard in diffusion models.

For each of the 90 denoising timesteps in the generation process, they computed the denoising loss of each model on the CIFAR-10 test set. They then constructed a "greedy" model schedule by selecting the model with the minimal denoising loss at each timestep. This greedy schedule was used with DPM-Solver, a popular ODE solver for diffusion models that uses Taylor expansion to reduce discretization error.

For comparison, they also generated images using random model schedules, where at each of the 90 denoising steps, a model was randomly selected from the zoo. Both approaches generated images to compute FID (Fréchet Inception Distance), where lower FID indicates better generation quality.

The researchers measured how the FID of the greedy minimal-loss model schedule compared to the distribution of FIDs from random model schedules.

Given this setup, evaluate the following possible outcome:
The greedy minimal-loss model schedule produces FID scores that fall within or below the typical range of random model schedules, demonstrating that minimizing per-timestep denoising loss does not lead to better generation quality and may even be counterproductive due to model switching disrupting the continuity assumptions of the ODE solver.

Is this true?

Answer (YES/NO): NO